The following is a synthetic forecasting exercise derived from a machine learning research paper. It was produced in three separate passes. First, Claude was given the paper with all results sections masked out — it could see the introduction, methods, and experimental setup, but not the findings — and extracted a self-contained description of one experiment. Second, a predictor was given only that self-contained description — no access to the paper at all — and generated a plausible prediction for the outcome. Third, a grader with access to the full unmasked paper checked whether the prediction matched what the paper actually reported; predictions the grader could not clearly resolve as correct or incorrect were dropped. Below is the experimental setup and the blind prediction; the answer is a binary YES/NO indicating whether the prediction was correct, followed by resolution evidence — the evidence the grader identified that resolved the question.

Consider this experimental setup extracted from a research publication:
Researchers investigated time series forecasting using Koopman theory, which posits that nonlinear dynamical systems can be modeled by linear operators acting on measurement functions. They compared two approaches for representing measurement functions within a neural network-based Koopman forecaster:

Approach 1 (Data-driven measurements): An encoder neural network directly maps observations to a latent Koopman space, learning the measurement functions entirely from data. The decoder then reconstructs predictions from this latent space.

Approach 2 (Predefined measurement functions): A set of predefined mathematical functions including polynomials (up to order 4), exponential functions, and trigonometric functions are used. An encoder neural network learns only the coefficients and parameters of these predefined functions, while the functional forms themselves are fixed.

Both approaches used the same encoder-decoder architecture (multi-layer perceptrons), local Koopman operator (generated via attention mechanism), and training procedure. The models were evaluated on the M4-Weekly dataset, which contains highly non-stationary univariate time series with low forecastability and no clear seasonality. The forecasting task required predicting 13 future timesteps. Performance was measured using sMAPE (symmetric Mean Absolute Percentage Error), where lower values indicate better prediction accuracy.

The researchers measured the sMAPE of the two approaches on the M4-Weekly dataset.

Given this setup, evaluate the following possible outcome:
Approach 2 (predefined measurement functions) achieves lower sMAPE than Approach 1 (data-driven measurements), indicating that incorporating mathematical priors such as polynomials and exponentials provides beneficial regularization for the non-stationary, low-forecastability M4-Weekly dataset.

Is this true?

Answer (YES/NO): YES